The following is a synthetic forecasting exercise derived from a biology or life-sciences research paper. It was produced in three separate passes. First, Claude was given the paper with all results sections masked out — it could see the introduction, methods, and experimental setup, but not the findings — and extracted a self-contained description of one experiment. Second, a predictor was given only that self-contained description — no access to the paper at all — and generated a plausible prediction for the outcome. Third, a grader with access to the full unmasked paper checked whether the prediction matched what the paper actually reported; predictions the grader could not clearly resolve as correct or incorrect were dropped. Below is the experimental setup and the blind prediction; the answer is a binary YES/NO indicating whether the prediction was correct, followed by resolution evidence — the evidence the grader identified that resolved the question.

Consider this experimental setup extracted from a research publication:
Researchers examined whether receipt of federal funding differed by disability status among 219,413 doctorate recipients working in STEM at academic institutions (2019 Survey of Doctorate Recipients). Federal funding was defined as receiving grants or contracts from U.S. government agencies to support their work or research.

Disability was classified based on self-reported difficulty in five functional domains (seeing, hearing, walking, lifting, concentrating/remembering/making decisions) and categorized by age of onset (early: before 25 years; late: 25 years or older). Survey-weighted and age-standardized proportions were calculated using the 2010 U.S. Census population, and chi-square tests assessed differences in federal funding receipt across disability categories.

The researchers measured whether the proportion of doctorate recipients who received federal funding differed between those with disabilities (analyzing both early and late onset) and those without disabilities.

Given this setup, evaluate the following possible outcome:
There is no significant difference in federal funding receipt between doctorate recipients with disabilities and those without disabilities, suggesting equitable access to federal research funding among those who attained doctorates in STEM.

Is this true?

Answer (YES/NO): YES